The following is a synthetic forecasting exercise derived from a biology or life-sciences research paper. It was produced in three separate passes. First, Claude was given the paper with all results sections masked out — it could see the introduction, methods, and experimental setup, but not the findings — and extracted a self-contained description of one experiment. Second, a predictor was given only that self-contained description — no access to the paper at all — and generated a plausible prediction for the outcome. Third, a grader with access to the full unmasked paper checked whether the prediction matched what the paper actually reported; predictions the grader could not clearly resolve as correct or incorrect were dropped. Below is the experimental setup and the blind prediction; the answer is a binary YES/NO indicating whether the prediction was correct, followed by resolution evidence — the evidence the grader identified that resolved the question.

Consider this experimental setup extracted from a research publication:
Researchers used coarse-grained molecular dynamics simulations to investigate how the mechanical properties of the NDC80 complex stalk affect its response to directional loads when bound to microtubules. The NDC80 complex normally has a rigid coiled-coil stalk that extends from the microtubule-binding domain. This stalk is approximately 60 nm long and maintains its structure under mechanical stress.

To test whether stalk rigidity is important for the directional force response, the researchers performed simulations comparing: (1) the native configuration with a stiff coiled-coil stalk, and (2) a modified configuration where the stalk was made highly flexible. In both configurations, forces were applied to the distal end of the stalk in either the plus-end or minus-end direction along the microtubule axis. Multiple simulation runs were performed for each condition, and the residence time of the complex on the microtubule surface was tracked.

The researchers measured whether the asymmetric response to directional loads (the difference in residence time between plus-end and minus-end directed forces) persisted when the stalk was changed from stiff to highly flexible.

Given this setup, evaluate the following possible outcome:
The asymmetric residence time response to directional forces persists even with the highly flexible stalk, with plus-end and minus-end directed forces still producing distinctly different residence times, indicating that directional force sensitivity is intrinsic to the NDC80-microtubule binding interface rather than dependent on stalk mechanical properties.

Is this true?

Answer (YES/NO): NO